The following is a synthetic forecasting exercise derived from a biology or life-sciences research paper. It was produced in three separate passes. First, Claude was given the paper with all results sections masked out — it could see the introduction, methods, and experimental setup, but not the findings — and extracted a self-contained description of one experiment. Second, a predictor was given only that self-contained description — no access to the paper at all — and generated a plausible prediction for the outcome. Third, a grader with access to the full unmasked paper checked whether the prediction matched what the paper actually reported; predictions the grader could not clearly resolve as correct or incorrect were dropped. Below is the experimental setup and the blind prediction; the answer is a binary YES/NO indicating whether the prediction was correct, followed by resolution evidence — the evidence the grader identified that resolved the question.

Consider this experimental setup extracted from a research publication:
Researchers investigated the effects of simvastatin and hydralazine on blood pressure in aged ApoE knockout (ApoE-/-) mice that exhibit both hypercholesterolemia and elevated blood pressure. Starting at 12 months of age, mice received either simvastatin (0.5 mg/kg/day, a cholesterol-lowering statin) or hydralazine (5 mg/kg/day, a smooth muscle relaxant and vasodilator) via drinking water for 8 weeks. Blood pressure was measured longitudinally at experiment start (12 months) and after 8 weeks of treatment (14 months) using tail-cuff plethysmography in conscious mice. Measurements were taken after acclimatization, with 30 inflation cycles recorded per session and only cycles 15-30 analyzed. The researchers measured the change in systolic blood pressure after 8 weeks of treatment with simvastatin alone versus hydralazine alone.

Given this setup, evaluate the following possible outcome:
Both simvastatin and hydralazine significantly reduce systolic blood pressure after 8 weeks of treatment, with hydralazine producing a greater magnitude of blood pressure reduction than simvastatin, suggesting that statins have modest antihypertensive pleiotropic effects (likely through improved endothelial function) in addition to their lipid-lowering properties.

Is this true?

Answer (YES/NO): NO